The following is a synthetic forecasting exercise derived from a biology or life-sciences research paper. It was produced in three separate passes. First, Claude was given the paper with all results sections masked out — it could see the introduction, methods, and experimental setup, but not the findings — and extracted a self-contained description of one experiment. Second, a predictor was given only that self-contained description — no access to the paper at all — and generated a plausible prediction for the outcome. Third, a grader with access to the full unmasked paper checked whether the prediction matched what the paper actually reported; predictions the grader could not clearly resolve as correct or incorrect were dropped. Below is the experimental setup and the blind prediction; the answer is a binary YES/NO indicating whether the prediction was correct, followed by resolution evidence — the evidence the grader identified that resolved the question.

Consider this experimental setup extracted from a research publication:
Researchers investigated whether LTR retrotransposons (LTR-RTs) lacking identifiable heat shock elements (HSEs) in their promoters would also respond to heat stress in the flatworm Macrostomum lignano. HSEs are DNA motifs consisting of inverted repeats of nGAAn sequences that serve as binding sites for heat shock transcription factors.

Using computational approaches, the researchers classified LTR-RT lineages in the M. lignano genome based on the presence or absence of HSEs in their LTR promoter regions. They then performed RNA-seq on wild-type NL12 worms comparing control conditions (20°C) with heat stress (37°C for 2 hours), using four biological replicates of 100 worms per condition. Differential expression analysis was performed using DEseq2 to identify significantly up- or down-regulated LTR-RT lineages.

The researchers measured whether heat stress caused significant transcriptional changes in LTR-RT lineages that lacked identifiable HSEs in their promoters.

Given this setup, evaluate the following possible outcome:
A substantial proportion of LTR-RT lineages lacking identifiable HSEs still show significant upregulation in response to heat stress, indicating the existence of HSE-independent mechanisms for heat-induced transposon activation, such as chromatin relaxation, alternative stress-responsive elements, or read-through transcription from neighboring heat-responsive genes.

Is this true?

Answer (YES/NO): NO